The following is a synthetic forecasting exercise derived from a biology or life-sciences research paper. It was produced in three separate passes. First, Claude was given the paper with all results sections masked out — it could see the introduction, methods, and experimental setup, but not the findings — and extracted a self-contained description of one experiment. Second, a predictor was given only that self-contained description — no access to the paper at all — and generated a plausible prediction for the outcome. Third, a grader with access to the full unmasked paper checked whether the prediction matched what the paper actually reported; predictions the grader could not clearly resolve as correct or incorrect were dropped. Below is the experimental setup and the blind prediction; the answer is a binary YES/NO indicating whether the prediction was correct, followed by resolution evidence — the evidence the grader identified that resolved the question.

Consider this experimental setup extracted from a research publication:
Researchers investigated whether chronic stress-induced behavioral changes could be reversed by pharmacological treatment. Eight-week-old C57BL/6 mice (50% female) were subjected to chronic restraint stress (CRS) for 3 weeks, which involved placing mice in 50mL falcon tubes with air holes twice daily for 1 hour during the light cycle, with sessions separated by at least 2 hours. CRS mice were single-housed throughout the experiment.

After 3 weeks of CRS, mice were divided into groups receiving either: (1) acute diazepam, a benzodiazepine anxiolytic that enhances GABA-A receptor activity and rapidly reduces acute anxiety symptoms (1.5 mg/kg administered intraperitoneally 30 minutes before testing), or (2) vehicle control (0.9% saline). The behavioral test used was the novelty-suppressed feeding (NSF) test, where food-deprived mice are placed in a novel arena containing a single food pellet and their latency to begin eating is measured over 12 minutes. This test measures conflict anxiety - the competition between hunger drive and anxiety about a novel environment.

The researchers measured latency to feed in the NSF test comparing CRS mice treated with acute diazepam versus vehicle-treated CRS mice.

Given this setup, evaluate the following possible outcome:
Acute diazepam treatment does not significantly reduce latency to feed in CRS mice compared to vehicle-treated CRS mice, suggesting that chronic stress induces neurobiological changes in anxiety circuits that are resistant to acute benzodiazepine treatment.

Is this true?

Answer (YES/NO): NO